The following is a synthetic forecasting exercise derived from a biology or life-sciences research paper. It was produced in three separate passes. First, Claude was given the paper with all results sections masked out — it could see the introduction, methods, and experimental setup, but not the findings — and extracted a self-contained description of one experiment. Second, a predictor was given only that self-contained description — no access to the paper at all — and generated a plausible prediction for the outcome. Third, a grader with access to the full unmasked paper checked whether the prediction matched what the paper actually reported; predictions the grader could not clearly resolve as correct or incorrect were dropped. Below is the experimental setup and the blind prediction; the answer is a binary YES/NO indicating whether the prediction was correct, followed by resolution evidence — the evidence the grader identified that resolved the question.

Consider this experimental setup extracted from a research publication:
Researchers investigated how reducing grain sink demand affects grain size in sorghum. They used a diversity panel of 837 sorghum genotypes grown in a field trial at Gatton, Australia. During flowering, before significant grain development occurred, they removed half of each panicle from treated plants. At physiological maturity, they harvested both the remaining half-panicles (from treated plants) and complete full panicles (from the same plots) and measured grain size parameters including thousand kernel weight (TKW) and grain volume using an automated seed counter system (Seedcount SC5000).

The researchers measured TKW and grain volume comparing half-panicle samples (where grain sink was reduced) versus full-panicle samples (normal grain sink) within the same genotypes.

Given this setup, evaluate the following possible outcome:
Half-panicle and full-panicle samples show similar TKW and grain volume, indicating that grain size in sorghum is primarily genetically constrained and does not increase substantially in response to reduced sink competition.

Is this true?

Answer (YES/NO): NO